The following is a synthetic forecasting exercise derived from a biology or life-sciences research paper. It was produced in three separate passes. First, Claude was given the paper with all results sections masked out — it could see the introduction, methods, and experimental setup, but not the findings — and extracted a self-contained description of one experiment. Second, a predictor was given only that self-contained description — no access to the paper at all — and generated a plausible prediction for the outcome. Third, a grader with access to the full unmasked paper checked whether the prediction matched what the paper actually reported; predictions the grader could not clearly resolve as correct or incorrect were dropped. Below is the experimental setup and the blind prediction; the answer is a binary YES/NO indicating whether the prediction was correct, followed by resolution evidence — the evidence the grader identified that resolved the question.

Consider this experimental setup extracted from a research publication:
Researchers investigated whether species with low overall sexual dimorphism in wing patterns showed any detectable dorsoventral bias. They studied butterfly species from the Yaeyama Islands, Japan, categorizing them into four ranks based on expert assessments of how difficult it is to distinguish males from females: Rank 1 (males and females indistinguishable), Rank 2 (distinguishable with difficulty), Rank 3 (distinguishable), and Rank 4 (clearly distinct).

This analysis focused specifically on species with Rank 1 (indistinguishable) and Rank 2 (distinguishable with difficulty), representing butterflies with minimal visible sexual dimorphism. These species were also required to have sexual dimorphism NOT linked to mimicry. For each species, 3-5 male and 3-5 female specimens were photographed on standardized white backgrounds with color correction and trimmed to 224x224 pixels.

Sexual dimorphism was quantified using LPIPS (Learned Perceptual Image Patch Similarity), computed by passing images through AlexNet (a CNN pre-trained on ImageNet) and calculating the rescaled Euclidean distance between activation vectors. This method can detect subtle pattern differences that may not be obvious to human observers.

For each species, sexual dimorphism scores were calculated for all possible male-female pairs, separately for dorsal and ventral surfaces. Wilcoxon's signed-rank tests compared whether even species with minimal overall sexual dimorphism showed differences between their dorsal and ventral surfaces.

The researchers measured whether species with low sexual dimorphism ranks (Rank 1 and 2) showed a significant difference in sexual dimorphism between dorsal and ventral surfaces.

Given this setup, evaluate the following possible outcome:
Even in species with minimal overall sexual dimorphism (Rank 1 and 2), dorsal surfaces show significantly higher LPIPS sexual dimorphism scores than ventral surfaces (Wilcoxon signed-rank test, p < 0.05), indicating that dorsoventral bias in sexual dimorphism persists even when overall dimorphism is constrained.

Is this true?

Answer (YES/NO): NO